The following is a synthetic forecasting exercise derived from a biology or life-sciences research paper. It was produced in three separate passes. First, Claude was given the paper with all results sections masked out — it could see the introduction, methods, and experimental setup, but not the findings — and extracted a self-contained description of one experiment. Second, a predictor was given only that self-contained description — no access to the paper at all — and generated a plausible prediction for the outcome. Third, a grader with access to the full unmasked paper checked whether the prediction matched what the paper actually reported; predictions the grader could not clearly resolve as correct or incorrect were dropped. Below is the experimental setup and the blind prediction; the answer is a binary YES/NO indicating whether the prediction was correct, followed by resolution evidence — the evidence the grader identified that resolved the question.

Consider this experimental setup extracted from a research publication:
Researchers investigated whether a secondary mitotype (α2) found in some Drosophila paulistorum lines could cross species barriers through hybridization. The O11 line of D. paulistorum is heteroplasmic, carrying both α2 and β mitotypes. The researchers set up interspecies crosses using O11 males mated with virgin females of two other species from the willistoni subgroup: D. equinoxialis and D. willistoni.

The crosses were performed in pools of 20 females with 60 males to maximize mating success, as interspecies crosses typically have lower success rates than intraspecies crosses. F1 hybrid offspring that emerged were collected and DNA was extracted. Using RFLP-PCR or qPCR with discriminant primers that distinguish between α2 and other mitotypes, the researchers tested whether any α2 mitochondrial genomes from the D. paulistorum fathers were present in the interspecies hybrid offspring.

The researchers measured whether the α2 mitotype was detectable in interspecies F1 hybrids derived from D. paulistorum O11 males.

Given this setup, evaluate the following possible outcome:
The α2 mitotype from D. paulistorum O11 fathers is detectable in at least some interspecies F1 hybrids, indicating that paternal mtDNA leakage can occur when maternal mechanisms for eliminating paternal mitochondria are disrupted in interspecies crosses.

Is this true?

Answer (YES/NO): YES